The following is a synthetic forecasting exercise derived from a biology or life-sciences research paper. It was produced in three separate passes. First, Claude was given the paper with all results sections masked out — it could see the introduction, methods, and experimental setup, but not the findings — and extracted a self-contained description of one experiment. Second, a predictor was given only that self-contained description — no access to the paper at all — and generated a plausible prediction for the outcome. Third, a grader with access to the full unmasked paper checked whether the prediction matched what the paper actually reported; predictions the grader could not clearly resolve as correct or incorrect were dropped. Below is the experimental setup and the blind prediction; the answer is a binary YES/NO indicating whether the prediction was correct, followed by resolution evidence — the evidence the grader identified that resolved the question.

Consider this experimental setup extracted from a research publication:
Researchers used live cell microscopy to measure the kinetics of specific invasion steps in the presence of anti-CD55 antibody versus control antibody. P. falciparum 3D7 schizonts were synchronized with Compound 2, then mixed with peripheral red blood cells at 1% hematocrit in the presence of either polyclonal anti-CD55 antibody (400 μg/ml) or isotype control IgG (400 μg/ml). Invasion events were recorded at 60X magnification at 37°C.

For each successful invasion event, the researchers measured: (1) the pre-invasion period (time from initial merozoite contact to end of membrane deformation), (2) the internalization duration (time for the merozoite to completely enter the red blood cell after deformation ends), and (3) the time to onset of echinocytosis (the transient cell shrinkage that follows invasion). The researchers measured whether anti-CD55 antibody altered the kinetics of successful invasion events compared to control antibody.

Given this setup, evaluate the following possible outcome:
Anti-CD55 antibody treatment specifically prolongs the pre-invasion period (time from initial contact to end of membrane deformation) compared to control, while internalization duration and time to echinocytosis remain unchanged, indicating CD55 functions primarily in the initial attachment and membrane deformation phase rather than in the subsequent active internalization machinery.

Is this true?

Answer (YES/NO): NO